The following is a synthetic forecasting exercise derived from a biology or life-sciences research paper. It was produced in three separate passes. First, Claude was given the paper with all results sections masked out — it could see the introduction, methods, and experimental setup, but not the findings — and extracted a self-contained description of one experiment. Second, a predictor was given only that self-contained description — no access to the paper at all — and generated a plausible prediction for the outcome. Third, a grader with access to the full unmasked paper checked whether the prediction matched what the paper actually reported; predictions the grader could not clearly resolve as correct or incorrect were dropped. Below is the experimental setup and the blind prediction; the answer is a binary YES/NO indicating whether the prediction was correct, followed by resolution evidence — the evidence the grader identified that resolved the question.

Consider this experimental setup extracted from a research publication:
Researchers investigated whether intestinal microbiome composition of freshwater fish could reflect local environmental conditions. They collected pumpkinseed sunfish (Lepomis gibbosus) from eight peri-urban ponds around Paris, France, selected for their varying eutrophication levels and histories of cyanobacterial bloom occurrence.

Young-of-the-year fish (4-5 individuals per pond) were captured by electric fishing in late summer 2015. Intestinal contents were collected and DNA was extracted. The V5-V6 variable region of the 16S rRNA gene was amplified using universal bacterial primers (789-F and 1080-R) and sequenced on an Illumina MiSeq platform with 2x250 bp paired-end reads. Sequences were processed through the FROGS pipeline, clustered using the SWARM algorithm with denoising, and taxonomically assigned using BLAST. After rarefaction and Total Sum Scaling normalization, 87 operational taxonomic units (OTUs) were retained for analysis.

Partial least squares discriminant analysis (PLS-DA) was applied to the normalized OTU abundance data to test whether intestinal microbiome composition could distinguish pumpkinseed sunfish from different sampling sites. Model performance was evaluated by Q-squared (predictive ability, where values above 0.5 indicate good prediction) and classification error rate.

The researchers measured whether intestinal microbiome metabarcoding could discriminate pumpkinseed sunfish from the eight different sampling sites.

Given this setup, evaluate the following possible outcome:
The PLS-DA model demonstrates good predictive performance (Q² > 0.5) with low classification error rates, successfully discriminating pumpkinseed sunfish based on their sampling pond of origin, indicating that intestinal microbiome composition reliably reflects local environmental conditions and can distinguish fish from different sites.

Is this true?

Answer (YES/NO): NO